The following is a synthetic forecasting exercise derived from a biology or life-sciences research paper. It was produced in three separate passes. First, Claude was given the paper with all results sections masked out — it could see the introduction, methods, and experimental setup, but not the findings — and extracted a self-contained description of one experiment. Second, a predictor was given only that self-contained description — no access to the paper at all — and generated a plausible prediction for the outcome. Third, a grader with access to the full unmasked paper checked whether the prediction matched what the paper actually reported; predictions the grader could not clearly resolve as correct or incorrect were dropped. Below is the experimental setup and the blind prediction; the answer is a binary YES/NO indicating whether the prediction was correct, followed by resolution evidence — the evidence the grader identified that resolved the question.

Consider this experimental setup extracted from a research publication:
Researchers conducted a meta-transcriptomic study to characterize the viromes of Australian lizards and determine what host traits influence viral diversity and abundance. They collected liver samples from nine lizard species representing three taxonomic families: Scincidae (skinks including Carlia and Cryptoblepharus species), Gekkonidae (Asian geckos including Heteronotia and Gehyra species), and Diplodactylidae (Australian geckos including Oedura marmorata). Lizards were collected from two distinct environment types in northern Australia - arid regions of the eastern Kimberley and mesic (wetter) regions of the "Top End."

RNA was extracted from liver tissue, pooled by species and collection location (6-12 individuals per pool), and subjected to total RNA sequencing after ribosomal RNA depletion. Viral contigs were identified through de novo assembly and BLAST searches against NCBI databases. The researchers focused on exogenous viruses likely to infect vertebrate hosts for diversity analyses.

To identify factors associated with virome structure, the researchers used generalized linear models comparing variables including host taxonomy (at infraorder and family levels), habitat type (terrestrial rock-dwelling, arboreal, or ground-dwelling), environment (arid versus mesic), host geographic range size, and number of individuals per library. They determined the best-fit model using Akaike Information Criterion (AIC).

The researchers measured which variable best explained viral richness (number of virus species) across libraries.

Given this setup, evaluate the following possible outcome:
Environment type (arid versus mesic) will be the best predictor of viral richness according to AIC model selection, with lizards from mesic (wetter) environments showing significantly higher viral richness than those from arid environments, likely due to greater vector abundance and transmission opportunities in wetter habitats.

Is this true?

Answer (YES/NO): NO